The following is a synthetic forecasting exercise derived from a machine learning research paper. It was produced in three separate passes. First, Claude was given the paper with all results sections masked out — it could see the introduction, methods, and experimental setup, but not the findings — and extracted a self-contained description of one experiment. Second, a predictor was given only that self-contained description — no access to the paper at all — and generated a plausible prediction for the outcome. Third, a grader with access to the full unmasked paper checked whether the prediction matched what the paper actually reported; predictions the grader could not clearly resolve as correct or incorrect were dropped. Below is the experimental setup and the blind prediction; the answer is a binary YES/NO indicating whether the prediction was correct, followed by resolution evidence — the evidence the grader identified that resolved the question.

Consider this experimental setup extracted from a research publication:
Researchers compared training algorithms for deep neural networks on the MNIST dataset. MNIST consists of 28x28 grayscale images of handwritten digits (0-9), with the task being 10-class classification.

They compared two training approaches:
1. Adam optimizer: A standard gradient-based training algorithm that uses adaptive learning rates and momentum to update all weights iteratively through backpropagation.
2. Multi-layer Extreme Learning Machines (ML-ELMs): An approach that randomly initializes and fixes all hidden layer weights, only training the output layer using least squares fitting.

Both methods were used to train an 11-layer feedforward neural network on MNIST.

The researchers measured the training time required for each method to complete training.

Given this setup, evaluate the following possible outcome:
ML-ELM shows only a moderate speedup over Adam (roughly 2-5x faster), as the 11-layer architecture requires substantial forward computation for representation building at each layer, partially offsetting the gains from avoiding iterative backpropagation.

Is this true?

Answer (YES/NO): NO